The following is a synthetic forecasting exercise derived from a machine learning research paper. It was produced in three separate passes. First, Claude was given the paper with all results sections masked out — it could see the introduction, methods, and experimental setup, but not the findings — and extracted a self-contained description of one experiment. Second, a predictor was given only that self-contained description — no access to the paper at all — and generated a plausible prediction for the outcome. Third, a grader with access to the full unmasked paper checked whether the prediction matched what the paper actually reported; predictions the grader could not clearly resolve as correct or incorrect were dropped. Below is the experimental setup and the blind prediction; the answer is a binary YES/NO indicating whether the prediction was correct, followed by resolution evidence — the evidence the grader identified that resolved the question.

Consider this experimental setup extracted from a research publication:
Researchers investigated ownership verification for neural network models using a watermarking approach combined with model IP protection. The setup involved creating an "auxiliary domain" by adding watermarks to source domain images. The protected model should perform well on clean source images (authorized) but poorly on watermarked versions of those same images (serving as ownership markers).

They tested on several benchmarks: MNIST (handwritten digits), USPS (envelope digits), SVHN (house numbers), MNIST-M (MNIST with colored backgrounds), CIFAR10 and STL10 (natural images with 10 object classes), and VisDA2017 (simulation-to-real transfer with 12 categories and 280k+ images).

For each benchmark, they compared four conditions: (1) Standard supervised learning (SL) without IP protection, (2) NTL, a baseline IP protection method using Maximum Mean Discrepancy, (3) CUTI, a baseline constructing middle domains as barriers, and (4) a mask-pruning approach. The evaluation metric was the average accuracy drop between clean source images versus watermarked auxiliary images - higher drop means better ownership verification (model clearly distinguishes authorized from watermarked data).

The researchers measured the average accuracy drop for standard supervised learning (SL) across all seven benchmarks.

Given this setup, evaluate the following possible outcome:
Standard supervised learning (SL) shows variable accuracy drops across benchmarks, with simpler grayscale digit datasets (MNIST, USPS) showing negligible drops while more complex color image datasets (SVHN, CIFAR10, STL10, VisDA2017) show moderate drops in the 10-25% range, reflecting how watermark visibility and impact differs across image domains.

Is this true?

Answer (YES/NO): NO